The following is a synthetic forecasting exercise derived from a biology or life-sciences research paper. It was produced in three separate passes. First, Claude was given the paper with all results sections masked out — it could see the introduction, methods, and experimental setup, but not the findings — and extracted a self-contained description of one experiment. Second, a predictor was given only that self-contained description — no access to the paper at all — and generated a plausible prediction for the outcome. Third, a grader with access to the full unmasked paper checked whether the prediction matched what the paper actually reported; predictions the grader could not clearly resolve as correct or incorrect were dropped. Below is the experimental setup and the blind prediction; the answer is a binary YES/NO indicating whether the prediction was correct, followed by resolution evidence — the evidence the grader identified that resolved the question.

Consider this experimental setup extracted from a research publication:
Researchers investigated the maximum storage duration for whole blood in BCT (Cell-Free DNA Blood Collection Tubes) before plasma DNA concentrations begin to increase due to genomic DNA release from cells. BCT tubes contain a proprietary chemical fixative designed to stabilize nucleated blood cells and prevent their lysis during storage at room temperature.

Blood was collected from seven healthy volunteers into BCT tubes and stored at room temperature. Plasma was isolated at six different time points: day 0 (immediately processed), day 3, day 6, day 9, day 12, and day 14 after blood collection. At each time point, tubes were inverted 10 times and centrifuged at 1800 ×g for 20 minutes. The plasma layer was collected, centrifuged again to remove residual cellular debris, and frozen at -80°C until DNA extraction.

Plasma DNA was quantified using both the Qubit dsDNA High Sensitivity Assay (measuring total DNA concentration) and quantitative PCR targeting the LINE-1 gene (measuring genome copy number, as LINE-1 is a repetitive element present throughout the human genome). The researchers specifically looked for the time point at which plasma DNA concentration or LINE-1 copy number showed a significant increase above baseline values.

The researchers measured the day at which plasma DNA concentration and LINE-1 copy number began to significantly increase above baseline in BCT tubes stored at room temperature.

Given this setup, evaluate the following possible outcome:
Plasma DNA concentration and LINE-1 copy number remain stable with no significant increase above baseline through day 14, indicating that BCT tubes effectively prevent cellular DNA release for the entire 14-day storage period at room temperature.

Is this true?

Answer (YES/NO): NO